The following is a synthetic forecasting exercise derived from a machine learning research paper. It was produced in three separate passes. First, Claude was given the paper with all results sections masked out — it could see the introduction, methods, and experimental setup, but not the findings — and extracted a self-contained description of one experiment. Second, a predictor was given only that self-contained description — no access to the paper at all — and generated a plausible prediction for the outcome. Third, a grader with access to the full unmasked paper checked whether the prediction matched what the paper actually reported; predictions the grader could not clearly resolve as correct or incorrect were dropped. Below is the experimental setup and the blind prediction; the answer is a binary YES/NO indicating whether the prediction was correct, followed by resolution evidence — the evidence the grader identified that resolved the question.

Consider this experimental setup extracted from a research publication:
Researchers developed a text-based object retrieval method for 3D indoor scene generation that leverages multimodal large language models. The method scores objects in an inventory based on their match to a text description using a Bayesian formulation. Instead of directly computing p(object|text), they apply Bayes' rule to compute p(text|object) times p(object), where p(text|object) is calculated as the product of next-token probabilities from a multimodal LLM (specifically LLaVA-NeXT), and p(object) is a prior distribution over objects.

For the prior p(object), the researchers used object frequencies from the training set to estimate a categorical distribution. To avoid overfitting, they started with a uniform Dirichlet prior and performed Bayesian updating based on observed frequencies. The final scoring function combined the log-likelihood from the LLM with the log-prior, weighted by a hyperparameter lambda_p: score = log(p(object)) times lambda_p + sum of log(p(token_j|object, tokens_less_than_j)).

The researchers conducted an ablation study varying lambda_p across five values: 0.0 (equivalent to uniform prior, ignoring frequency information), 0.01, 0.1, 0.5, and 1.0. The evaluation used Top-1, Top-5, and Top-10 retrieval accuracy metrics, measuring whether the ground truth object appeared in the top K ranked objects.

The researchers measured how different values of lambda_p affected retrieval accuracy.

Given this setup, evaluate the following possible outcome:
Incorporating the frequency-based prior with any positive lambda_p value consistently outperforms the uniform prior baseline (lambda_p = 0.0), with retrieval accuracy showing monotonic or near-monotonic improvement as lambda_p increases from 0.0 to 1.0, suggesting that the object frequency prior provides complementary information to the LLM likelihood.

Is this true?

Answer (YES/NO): NO